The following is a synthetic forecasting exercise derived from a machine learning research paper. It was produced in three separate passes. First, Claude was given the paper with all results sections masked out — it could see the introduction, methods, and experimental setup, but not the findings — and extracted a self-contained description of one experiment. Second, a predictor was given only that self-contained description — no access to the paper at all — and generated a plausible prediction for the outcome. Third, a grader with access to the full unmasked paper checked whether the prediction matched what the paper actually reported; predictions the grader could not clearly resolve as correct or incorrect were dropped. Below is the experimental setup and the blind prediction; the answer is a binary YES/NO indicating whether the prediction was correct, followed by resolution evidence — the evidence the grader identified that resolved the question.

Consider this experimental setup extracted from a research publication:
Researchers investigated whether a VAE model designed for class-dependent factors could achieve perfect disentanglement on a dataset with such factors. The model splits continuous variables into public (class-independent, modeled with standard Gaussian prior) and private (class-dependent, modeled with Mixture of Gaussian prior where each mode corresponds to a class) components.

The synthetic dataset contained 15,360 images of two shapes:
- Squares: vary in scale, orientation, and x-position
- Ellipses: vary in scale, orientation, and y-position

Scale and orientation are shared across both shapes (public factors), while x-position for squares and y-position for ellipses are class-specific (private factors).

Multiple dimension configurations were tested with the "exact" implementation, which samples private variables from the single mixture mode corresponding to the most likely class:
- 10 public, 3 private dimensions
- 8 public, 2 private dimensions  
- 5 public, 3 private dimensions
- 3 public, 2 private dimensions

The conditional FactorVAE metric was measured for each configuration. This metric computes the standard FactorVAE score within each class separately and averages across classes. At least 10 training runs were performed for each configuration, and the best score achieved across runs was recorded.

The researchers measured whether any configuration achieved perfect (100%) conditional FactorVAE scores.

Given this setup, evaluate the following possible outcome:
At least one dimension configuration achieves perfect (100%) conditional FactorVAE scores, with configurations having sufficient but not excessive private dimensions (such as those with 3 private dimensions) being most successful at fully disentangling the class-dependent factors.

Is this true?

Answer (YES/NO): NO